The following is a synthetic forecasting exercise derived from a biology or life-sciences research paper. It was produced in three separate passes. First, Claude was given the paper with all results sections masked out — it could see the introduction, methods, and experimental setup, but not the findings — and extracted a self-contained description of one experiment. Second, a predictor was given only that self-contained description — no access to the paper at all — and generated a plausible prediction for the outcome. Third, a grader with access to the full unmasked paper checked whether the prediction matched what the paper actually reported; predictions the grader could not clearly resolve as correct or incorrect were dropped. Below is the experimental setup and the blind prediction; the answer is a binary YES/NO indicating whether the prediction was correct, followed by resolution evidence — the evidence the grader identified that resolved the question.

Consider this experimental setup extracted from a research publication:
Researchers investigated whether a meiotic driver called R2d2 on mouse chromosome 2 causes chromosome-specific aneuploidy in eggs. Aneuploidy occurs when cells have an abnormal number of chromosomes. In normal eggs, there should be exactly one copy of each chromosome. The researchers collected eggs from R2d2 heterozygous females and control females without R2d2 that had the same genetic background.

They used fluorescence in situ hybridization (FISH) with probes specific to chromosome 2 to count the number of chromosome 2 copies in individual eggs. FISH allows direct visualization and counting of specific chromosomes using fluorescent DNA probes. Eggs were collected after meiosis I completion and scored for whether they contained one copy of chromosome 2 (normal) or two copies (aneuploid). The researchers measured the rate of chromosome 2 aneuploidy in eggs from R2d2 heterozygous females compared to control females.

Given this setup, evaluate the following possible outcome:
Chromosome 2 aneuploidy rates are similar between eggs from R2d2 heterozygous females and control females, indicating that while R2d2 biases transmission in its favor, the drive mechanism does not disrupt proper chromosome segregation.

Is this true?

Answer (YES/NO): NO